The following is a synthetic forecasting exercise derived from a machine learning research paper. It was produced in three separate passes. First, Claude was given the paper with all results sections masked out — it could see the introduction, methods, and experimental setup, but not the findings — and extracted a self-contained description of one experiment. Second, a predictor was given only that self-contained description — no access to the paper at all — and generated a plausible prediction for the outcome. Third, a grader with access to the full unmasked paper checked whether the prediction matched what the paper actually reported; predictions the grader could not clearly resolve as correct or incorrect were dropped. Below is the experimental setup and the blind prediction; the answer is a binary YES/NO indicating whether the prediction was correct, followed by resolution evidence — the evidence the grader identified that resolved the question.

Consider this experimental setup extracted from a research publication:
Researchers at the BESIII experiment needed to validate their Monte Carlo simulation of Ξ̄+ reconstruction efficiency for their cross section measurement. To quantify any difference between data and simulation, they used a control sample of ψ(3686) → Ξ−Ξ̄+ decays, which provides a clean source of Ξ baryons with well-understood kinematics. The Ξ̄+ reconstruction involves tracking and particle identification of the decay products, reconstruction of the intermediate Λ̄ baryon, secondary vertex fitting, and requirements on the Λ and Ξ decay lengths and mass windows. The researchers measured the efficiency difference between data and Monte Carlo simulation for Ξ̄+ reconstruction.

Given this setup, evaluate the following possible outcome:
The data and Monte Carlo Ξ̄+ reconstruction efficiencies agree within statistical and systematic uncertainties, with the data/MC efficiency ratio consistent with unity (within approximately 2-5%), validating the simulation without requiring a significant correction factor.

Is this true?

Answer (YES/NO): NO